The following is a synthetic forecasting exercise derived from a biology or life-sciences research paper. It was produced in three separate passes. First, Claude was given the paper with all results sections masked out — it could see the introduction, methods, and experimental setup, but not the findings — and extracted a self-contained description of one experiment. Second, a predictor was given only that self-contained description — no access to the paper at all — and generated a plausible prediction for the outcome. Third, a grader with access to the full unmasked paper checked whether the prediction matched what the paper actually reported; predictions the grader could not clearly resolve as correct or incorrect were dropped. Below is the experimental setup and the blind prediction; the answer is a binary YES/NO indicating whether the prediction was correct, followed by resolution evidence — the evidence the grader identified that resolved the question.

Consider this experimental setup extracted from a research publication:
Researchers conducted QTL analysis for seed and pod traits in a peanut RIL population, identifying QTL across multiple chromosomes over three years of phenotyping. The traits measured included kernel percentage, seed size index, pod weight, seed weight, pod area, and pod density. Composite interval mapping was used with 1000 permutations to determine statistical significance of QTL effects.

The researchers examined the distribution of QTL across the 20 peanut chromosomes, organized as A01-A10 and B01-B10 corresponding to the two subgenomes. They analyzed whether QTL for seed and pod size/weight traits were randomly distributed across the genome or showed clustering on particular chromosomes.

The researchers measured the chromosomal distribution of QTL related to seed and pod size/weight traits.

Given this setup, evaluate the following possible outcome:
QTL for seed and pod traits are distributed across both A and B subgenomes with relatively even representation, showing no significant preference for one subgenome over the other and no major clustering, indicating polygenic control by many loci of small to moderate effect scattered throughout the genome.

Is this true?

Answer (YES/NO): NO